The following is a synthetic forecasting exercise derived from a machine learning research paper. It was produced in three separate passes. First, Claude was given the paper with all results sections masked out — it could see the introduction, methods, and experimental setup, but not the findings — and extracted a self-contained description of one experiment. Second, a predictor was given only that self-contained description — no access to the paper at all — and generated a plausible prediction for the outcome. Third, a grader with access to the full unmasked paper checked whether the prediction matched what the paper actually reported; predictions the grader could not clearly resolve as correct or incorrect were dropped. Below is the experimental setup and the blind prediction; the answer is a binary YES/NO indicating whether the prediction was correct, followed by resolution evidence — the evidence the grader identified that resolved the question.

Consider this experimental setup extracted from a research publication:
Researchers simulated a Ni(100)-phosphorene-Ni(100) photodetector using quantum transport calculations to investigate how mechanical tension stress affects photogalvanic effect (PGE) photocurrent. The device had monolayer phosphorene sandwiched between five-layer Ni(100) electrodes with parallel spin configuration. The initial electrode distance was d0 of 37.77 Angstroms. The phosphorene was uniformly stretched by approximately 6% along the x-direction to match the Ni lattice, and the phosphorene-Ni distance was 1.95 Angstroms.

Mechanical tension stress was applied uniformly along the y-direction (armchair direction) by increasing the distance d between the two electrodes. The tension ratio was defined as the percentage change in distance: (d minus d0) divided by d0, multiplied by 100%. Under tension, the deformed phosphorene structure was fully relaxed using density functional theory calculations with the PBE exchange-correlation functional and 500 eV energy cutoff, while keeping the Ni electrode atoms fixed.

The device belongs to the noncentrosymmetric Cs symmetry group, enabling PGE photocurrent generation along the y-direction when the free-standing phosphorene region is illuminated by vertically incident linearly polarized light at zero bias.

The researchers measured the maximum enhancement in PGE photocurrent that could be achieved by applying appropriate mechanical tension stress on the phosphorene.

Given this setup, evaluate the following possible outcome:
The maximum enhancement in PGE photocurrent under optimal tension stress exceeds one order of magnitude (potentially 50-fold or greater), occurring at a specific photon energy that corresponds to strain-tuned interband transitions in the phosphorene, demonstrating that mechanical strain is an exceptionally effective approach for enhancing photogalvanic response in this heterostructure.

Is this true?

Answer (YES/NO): YES